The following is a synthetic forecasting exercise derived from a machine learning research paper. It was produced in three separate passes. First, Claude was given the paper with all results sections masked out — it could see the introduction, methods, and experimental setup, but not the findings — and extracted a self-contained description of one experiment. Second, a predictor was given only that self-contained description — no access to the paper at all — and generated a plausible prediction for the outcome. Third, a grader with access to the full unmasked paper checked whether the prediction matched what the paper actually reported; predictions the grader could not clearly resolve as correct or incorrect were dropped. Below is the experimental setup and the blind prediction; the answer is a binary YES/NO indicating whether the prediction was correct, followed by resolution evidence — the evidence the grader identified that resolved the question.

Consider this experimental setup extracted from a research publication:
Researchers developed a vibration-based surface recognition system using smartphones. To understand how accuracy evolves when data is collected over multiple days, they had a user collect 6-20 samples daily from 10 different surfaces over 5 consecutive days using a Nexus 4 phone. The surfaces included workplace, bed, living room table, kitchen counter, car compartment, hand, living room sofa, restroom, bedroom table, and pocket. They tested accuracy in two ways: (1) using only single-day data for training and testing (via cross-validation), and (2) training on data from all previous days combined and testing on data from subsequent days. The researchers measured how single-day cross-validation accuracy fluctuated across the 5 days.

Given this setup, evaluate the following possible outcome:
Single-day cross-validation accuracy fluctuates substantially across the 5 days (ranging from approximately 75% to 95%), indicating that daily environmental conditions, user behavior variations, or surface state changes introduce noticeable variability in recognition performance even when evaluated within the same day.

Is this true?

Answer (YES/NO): NO